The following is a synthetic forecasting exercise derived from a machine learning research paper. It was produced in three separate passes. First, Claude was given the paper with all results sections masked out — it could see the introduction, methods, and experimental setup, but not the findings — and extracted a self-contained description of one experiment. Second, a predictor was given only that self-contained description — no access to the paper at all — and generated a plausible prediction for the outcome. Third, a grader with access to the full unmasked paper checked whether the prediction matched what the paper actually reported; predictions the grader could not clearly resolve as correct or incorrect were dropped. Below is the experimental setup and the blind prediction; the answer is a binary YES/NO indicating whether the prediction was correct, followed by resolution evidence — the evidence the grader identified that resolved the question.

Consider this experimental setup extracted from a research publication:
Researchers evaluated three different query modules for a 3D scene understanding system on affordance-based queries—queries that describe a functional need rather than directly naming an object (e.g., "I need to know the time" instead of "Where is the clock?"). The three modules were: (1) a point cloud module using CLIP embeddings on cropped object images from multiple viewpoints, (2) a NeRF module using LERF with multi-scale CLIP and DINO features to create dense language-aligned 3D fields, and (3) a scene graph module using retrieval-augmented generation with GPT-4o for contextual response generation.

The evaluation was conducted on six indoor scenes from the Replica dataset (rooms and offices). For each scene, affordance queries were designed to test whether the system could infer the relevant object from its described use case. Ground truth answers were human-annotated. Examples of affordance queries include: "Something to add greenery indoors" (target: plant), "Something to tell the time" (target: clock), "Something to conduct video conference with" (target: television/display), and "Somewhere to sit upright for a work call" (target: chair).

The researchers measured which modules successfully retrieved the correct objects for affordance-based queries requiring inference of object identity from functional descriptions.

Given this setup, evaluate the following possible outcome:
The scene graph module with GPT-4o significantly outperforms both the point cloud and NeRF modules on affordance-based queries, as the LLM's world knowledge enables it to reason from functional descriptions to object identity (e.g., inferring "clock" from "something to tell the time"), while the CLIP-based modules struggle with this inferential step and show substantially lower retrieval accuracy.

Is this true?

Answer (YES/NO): NO